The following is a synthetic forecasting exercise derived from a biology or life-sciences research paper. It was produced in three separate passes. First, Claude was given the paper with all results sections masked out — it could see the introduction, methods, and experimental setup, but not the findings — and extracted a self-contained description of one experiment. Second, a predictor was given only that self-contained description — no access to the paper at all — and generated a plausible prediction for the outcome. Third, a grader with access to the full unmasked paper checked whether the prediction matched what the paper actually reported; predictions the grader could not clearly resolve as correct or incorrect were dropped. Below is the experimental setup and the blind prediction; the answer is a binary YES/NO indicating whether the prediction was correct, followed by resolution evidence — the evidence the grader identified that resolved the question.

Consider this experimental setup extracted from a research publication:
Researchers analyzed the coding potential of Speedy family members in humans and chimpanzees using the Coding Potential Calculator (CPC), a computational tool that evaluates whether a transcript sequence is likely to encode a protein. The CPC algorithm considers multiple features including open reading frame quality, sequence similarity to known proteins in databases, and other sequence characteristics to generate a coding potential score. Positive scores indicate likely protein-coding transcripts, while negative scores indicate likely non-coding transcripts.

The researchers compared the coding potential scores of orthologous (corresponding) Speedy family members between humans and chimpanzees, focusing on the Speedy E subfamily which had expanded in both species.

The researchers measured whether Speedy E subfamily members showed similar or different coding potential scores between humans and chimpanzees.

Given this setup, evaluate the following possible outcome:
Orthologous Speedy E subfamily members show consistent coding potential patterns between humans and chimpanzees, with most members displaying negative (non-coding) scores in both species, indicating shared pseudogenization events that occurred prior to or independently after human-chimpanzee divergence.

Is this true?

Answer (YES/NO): NO